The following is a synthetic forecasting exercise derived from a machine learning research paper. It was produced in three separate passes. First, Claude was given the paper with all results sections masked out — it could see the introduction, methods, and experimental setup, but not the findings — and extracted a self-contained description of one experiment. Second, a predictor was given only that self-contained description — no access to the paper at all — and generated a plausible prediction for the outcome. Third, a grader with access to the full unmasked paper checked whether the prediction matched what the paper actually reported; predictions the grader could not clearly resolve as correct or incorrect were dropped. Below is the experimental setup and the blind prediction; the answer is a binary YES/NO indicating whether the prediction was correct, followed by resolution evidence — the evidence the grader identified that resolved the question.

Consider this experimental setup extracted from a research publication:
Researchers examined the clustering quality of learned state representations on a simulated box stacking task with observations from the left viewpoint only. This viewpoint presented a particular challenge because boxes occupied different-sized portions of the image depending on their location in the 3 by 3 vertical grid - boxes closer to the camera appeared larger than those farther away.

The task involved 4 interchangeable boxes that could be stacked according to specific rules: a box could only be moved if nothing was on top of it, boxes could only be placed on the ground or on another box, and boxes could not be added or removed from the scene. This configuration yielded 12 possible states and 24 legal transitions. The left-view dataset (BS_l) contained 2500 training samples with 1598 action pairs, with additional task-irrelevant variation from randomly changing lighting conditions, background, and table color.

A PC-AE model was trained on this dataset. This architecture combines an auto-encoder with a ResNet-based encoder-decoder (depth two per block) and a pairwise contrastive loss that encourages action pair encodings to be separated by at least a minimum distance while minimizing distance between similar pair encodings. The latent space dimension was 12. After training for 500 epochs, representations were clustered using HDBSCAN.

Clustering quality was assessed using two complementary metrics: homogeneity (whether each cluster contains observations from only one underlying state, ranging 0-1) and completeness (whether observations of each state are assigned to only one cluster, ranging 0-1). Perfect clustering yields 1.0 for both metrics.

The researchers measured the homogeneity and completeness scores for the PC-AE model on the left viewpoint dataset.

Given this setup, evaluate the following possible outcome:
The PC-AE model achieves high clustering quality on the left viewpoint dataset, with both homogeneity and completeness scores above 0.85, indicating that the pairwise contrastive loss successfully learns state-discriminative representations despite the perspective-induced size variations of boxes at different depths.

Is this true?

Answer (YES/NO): YES